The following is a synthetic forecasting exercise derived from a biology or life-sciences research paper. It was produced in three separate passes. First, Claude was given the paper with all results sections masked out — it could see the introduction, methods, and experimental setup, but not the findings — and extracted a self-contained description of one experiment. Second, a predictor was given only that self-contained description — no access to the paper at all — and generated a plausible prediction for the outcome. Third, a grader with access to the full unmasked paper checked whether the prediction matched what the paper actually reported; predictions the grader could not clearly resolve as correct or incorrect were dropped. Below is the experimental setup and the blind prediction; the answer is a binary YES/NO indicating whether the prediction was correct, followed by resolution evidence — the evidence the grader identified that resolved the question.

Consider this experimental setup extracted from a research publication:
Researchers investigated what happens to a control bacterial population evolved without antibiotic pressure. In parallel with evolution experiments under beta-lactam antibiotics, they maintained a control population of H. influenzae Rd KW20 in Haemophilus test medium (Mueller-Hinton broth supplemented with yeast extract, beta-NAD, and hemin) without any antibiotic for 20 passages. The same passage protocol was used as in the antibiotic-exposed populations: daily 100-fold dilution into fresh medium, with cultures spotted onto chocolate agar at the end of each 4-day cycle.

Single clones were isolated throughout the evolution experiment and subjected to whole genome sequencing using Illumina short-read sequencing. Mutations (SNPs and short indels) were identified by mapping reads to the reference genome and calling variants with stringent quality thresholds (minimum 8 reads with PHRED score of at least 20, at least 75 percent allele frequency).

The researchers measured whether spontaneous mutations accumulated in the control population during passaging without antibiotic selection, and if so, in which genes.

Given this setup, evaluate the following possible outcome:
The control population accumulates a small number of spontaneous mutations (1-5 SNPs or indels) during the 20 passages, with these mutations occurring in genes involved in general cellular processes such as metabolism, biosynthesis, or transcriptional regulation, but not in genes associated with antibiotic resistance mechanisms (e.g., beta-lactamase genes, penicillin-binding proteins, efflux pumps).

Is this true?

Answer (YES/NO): NO